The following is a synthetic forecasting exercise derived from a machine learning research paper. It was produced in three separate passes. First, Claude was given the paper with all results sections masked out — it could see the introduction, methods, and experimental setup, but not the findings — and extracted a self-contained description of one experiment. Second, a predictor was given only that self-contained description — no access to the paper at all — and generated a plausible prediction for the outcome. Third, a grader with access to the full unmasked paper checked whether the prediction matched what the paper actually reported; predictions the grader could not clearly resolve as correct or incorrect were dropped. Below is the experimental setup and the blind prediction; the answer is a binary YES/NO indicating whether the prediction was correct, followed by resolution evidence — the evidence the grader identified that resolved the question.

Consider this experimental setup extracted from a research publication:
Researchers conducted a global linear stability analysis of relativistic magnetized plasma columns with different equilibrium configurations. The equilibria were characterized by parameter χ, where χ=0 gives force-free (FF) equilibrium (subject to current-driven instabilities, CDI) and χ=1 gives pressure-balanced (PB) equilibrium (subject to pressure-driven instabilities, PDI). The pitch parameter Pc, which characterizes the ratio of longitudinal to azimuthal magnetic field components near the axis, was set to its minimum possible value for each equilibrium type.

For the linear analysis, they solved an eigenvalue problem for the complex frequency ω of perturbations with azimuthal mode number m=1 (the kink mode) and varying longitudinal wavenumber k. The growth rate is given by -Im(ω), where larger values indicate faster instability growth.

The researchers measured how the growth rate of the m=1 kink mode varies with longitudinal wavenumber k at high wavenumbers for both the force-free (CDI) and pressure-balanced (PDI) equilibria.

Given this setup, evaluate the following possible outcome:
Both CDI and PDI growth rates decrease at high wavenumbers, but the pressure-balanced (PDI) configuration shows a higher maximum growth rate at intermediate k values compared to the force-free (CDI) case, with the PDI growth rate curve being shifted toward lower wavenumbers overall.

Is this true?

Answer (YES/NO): NO